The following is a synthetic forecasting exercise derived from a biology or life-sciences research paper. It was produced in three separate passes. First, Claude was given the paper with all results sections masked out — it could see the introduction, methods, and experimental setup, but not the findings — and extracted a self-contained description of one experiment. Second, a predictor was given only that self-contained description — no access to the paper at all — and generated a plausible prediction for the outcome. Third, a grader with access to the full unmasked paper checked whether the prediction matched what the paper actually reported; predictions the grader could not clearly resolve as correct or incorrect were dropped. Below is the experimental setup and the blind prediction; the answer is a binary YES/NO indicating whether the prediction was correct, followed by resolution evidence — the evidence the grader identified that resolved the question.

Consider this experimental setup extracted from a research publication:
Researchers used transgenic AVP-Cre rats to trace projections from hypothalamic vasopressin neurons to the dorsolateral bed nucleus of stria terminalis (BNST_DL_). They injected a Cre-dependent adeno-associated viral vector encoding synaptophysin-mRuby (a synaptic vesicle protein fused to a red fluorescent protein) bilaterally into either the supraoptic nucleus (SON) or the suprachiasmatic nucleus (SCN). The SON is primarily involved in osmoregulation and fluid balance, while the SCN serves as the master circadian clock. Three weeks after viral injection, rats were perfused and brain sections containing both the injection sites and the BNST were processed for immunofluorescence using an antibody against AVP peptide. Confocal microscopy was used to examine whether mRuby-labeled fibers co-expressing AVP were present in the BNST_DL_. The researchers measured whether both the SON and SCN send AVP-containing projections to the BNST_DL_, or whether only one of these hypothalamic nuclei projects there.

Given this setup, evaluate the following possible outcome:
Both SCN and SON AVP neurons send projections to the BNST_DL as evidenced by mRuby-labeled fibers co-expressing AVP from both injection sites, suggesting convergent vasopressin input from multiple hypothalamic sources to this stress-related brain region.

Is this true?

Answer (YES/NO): YES